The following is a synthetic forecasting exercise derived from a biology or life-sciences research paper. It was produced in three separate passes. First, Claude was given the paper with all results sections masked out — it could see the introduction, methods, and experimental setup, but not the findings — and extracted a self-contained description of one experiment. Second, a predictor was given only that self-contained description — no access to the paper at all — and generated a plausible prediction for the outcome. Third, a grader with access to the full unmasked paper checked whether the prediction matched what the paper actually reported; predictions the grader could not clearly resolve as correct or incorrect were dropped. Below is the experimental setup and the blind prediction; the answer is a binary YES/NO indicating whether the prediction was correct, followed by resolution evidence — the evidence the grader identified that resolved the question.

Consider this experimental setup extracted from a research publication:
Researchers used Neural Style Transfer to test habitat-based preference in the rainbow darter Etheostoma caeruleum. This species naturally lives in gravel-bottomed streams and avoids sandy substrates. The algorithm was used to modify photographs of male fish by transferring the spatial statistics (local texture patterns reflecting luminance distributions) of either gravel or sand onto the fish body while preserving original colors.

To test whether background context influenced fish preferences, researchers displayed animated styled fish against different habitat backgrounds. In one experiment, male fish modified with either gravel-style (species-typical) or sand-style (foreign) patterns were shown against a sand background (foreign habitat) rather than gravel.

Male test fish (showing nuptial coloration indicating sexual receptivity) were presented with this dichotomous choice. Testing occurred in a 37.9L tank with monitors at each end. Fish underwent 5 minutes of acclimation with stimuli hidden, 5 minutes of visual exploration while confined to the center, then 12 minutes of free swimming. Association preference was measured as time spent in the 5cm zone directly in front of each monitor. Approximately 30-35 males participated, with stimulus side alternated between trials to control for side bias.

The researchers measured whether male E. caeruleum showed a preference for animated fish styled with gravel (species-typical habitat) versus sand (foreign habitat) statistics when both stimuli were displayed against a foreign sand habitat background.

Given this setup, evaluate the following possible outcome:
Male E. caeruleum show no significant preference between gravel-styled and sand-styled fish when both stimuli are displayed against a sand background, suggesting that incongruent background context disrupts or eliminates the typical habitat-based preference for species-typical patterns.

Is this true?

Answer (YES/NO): YES